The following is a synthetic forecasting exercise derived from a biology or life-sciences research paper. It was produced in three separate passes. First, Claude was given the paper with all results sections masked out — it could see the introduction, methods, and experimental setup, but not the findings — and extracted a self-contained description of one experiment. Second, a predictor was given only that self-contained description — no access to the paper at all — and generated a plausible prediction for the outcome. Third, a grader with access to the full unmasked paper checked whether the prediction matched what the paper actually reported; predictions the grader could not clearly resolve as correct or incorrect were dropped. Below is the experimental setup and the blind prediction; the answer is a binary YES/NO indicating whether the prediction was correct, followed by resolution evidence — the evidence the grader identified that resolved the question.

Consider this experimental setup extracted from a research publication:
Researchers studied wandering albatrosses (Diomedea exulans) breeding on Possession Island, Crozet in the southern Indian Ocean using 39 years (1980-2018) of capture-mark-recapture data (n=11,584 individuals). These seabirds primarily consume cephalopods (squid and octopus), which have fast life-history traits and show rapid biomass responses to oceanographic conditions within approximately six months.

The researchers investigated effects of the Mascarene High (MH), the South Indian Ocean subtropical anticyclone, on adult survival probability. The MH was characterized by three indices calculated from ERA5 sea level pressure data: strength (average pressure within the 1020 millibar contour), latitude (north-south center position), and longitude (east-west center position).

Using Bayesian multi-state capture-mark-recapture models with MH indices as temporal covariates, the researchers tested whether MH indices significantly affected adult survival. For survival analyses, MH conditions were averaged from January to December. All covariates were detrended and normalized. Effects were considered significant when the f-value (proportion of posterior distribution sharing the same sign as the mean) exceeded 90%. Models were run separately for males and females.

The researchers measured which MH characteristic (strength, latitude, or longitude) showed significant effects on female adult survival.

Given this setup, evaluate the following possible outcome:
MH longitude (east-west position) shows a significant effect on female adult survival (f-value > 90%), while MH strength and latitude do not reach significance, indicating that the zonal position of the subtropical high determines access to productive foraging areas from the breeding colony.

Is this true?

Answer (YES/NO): NO